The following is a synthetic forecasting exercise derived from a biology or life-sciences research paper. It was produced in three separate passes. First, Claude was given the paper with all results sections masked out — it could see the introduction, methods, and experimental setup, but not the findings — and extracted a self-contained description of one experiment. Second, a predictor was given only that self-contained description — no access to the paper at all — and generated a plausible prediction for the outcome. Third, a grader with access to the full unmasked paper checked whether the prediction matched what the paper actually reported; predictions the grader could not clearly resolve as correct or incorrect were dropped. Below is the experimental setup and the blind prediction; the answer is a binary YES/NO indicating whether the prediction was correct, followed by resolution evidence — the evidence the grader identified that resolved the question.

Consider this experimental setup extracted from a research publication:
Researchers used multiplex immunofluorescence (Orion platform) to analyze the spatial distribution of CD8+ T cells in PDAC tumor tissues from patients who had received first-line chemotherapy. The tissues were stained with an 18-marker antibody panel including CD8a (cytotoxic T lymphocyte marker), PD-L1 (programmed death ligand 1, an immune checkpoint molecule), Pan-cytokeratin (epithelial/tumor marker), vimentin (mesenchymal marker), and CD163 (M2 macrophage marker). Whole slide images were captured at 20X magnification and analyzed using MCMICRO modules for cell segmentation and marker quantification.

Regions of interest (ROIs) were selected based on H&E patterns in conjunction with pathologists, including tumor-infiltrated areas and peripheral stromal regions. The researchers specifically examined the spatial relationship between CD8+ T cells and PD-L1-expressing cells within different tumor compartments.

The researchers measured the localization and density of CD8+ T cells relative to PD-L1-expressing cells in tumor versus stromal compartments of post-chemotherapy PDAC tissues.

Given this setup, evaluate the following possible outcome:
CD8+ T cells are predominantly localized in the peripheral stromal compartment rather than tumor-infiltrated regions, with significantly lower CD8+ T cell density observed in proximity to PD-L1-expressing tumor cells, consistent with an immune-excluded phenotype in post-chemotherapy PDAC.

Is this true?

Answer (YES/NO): NO